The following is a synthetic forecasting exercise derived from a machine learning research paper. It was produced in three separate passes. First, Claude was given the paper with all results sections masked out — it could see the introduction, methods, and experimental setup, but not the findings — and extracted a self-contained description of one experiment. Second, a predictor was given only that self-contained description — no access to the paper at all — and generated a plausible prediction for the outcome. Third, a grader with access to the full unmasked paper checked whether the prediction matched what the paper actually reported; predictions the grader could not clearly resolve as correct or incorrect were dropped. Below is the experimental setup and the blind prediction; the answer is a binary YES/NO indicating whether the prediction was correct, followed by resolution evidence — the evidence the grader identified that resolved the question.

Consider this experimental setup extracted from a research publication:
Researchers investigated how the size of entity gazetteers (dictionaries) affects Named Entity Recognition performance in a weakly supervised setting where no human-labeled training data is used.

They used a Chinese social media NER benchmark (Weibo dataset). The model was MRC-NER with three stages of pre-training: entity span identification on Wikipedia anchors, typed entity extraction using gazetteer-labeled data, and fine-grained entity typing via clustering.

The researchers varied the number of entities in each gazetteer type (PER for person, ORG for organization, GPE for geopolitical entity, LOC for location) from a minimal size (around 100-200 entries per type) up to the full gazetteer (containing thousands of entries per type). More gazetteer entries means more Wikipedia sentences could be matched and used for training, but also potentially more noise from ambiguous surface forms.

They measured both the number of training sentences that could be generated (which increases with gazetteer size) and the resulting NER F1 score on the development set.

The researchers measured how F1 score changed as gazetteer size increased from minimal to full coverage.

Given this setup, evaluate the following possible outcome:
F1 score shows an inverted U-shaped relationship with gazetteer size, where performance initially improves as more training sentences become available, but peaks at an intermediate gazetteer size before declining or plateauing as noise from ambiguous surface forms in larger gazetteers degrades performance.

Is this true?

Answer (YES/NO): NO